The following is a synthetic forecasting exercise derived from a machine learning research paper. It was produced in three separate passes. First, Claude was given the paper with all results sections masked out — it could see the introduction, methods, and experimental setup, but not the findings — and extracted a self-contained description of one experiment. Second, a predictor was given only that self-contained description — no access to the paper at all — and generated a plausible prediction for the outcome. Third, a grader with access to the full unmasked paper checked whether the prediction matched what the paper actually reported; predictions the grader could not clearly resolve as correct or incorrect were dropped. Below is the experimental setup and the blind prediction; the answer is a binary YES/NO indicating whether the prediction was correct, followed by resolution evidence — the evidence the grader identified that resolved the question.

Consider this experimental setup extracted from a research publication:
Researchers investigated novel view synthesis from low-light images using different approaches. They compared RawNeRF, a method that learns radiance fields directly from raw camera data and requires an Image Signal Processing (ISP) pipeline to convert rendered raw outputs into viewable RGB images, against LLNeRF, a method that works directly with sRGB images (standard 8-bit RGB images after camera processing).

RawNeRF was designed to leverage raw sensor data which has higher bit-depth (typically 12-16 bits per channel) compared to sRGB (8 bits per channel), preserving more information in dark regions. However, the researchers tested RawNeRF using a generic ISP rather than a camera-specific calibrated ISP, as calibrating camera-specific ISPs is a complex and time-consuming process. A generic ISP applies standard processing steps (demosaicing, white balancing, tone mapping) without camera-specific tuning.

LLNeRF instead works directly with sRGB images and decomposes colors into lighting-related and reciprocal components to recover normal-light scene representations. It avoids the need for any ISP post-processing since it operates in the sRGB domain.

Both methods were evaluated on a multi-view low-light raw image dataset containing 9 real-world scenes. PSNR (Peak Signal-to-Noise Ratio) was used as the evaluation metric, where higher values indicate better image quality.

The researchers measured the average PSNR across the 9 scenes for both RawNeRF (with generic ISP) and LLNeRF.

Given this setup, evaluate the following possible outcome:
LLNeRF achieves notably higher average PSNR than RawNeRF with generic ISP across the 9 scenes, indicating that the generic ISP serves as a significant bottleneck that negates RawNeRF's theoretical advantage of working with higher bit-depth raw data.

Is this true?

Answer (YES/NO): YES